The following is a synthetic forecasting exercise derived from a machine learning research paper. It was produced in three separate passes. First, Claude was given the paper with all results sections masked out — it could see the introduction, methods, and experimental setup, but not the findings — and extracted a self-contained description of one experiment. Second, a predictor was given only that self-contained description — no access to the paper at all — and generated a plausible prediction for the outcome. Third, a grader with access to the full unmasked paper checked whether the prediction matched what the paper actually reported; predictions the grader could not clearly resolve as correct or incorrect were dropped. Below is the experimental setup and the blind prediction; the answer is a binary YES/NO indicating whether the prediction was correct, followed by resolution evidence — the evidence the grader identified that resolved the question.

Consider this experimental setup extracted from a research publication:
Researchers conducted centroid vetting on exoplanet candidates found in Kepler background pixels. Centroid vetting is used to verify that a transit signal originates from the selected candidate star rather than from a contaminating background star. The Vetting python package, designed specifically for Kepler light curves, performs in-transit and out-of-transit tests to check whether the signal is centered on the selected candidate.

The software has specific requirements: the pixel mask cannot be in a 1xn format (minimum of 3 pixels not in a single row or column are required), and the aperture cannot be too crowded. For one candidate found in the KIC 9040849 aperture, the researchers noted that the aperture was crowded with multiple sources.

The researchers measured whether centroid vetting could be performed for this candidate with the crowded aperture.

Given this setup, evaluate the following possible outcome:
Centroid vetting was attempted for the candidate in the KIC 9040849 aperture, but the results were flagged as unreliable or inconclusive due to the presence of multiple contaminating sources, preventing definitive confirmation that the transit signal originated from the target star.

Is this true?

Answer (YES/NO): NO